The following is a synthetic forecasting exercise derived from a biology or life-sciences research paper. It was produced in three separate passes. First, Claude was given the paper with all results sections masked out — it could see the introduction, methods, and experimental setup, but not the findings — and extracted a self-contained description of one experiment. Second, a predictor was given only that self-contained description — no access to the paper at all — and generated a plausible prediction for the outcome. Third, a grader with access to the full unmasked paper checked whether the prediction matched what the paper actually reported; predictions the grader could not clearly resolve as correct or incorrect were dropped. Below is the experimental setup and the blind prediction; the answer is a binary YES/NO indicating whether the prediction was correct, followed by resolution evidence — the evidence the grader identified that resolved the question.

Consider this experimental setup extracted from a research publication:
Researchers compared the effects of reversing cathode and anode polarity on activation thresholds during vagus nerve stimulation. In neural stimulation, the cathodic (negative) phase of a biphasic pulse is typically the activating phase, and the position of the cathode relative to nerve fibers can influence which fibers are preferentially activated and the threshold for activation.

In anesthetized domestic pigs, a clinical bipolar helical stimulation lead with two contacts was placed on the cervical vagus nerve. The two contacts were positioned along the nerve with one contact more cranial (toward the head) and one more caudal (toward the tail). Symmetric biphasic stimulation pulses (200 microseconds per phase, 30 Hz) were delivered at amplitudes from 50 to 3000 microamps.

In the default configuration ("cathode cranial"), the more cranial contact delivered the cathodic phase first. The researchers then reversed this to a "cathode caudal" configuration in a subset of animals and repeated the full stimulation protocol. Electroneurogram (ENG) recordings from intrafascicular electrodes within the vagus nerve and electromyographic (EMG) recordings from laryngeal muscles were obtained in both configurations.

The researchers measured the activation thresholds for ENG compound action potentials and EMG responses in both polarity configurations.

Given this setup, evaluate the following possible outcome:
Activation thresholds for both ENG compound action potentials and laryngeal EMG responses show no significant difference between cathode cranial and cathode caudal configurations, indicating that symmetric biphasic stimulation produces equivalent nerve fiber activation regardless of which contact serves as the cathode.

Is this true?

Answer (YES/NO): YES